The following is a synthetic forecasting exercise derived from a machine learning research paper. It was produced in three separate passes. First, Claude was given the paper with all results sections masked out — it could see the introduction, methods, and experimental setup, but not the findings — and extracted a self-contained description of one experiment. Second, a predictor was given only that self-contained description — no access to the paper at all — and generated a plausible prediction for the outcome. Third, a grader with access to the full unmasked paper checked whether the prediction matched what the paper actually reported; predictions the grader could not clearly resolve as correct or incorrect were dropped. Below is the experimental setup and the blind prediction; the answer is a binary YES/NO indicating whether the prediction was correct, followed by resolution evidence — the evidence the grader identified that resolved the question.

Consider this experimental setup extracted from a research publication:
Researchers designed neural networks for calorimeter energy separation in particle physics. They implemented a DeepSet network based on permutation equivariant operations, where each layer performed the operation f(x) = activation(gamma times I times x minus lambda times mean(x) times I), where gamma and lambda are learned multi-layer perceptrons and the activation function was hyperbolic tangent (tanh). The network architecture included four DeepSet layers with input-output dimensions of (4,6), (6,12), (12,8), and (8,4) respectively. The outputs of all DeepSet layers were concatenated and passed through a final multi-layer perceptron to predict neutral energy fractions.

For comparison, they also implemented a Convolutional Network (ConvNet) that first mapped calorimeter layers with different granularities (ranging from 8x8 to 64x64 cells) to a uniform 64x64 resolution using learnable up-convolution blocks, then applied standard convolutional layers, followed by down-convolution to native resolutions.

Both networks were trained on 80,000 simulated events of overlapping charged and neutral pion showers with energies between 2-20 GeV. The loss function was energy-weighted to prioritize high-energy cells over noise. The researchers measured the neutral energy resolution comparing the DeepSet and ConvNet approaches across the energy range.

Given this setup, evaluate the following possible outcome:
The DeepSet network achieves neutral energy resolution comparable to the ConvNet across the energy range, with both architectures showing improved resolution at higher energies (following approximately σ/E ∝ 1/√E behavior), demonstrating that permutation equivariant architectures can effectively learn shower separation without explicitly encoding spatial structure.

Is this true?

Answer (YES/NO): NO